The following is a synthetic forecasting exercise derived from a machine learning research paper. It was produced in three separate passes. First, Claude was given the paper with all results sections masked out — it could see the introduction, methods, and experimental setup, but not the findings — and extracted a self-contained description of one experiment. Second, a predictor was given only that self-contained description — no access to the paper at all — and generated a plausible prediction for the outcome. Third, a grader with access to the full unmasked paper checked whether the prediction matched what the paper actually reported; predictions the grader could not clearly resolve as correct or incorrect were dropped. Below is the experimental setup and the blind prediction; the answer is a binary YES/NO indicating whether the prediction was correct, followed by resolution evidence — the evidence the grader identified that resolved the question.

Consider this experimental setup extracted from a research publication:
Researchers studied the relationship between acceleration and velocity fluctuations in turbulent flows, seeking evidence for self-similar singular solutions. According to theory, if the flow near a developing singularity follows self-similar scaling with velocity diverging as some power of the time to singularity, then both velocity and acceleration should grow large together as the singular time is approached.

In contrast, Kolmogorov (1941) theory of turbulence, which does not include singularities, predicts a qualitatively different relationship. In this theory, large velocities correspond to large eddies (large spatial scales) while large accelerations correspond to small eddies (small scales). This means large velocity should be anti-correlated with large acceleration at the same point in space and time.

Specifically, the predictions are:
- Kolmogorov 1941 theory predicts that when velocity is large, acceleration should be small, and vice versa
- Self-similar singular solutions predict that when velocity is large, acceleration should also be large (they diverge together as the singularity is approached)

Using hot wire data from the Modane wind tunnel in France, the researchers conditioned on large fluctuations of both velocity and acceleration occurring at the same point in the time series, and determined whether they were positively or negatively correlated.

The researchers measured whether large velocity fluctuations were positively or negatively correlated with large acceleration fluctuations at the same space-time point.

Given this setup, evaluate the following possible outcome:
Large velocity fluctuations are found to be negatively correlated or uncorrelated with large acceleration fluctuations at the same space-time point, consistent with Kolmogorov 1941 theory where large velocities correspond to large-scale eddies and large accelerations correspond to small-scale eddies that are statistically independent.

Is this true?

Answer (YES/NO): NO